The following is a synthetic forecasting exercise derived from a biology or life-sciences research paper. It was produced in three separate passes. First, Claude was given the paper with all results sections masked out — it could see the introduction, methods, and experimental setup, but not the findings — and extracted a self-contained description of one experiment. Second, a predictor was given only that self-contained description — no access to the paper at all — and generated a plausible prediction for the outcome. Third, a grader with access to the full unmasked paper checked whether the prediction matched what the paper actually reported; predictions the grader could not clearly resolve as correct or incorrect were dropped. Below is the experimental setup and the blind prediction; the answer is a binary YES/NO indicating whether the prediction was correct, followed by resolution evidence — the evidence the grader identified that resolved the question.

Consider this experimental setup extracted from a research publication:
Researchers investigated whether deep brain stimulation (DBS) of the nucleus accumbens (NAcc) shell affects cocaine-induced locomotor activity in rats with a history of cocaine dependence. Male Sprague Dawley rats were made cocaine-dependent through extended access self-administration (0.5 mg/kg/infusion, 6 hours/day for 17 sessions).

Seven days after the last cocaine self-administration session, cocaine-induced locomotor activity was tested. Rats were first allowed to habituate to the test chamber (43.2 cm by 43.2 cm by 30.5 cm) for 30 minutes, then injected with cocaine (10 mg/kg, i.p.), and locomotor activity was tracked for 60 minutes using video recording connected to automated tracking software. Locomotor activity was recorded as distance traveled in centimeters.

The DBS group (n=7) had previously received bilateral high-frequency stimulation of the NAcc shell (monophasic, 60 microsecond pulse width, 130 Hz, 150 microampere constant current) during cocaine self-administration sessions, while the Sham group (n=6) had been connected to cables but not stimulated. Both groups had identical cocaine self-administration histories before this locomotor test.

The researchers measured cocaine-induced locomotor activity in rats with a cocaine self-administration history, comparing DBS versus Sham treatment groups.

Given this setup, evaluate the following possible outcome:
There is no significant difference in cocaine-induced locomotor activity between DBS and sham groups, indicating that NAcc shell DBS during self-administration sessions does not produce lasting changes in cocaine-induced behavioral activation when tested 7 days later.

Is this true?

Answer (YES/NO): NO